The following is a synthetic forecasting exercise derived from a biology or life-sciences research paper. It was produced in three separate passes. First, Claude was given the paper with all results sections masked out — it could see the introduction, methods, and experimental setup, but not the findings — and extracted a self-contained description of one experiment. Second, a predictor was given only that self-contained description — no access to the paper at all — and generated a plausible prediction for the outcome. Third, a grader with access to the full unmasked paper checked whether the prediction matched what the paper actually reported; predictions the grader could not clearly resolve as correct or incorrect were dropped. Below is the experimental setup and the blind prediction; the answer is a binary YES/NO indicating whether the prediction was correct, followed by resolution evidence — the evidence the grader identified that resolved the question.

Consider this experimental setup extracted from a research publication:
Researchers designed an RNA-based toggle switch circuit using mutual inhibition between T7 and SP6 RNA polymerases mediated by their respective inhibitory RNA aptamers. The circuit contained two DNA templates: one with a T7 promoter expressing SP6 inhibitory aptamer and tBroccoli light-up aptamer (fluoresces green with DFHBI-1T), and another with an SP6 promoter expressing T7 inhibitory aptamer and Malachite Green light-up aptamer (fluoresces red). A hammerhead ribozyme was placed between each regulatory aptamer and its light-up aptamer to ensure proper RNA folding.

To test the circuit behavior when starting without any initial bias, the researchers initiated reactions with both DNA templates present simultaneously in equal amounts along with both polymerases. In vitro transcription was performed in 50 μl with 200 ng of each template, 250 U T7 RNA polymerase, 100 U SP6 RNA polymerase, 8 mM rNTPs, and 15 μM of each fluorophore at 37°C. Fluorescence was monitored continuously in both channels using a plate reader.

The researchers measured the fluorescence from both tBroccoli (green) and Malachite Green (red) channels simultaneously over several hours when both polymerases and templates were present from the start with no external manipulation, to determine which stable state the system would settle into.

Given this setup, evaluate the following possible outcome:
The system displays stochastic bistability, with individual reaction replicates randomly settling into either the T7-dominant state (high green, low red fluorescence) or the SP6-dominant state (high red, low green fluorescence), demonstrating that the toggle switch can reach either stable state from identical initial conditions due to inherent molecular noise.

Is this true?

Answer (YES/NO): NO